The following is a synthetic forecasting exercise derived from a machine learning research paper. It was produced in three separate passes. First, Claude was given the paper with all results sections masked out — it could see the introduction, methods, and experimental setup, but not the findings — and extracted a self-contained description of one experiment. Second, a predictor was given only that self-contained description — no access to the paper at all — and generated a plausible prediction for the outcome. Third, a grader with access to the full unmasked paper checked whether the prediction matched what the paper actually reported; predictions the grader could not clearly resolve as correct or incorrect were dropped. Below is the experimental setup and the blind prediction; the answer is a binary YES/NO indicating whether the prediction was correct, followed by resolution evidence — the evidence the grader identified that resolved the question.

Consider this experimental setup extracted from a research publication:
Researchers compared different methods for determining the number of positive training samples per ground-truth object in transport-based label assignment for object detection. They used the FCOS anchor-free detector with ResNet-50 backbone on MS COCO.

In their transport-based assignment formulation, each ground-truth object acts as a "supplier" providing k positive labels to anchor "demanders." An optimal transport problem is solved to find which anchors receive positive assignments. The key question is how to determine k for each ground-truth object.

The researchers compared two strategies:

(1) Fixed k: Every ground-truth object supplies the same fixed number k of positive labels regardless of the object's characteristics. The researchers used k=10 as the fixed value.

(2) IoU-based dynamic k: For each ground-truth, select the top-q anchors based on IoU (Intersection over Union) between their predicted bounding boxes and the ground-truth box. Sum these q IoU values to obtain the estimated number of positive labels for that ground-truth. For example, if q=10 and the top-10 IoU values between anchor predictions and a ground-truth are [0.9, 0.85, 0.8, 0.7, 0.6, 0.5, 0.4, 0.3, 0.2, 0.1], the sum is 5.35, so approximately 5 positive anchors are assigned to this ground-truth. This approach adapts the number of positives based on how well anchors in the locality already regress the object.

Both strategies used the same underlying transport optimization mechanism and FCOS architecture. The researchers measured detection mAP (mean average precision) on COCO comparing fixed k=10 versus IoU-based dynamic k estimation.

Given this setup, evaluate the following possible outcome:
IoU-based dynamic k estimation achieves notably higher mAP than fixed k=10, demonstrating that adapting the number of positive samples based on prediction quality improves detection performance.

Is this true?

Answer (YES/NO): NO